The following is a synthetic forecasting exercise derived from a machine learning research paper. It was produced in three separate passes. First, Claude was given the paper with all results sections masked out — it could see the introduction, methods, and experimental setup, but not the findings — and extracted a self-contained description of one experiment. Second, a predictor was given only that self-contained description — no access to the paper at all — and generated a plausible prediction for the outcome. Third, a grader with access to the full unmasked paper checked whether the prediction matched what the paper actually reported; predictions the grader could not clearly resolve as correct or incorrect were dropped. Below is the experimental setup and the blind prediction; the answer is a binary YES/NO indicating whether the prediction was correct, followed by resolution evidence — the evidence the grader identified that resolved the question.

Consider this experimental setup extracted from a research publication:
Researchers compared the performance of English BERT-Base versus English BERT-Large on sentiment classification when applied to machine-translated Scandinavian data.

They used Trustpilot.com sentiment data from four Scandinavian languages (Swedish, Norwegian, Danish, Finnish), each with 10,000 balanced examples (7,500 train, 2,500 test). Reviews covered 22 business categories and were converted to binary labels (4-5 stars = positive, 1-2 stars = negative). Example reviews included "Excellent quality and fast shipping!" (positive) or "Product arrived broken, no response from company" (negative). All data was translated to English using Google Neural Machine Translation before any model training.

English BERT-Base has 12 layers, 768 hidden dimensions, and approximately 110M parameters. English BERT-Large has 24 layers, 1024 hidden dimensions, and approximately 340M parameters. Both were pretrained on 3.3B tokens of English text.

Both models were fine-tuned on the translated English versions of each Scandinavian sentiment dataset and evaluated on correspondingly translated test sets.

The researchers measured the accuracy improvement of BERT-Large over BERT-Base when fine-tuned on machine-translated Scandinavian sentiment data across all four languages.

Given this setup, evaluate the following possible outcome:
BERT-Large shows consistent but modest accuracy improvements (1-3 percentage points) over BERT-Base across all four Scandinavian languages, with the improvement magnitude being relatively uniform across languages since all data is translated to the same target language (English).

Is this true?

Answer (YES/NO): YES